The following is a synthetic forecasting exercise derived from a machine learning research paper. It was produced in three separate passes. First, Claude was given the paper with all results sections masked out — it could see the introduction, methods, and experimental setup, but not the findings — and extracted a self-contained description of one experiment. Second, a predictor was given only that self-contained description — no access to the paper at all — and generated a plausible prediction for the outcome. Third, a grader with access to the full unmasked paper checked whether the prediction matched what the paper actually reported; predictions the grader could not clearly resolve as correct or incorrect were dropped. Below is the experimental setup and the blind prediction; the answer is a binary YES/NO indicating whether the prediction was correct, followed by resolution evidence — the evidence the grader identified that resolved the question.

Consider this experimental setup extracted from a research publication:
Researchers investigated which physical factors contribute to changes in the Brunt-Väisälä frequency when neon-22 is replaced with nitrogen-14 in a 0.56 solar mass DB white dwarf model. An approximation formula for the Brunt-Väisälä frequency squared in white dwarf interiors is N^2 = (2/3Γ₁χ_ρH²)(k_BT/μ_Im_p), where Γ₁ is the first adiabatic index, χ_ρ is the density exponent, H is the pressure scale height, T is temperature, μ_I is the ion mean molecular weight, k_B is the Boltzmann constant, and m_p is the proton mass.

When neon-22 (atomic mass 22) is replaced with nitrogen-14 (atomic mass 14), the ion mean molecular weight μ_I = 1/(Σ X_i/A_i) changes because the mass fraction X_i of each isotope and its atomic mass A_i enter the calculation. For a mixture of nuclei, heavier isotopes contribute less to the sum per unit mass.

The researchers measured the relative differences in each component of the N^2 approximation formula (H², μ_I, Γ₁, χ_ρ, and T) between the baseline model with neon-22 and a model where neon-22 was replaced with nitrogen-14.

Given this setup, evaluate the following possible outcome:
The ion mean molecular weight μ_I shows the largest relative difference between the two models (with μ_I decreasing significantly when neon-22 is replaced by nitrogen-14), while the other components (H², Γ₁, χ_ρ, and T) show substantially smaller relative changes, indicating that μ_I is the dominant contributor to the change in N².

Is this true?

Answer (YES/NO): NO